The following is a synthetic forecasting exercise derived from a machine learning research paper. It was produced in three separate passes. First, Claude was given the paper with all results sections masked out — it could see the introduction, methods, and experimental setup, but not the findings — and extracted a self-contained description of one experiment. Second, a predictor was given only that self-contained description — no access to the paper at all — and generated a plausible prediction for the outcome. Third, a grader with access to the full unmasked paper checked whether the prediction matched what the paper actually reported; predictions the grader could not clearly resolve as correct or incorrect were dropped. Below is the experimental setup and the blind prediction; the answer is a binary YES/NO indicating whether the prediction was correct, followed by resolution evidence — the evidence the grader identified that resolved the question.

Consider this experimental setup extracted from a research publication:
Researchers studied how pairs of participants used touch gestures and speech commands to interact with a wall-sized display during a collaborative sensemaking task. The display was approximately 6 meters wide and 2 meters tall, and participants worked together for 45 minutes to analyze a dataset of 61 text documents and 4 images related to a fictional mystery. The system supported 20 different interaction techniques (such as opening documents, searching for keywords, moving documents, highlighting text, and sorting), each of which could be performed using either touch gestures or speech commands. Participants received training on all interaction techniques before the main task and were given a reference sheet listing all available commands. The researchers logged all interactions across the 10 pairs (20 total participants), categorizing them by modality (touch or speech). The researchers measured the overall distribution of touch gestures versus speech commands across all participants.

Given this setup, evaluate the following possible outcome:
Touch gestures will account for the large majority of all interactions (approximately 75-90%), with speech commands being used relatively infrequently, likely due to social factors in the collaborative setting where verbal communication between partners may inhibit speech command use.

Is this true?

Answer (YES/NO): YES